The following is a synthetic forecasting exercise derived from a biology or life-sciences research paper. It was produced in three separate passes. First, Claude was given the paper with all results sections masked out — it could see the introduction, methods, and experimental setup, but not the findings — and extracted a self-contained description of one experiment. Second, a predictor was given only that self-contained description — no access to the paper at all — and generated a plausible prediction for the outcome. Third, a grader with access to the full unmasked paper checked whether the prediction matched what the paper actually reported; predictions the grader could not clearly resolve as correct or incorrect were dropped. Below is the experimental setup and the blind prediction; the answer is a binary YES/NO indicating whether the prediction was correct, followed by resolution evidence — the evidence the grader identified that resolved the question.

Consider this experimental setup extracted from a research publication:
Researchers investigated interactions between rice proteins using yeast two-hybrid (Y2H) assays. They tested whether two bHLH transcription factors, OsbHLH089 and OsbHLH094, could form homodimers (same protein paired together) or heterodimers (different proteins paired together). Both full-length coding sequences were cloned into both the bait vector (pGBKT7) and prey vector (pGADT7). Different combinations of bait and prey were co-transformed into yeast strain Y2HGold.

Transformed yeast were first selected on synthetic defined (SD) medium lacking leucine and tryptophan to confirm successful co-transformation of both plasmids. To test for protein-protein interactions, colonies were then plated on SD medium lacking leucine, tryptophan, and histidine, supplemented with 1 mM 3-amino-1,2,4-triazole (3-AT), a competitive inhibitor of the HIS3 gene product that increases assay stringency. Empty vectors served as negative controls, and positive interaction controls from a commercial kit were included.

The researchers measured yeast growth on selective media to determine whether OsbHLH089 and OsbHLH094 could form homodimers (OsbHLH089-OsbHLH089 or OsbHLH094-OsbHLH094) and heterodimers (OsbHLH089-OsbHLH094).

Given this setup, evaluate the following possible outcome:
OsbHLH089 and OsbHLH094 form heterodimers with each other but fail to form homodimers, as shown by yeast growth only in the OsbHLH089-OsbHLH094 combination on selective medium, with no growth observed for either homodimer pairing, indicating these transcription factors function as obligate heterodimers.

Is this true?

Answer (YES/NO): NO